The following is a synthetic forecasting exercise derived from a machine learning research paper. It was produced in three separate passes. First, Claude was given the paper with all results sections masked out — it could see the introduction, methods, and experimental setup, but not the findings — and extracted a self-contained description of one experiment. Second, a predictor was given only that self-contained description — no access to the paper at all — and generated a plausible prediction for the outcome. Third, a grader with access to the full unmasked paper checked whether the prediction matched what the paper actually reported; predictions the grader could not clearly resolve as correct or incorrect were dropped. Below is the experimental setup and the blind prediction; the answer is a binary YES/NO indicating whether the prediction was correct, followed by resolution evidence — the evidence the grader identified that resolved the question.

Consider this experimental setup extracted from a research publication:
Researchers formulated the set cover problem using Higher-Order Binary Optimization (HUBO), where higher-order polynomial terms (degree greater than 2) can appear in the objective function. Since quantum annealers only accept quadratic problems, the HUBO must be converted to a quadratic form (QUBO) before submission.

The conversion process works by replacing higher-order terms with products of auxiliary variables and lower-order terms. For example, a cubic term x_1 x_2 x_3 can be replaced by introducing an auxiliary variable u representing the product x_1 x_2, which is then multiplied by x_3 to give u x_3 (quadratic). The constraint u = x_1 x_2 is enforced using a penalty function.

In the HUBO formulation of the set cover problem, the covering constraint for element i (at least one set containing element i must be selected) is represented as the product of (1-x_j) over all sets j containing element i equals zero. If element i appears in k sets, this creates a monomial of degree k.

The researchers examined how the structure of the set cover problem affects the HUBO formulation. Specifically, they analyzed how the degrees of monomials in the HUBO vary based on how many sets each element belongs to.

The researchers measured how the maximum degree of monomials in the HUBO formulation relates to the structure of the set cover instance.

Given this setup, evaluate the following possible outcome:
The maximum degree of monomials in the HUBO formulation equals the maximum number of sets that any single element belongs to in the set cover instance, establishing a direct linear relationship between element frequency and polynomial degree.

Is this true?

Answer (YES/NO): YES